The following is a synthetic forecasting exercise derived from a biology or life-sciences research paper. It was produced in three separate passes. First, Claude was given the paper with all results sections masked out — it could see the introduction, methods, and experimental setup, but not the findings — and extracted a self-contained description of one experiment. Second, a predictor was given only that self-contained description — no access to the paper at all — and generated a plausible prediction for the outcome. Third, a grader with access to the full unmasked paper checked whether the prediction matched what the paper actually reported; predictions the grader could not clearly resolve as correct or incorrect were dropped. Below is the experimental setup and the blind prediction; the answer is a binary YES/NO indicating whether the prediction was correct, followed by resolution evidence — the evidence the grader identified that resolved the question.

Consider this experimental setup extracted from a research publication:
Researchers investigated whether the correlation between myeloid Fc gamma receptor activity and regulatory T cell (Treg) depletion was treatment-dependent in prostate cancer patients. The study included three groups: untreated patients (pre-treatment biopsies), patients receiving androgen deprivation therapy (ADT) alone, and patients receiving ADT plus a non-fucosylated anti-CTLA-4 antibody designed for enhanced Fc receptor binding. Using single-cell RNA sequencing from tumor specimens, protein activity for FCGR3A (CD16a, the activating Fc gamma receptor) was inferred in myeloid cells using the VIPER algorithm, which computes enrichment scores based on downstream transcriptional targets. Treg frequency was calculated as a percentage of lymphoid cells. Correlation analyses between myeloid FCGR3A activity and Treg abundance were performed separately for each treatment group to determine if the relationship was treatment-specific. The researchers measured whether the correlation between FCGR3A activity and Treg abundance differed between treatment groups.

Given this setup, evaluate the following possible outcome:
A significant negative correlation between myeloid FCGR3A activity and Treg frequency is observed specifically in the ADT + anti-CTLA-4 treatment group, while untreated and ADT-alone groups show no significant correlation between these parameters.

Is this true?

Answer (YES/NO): NO